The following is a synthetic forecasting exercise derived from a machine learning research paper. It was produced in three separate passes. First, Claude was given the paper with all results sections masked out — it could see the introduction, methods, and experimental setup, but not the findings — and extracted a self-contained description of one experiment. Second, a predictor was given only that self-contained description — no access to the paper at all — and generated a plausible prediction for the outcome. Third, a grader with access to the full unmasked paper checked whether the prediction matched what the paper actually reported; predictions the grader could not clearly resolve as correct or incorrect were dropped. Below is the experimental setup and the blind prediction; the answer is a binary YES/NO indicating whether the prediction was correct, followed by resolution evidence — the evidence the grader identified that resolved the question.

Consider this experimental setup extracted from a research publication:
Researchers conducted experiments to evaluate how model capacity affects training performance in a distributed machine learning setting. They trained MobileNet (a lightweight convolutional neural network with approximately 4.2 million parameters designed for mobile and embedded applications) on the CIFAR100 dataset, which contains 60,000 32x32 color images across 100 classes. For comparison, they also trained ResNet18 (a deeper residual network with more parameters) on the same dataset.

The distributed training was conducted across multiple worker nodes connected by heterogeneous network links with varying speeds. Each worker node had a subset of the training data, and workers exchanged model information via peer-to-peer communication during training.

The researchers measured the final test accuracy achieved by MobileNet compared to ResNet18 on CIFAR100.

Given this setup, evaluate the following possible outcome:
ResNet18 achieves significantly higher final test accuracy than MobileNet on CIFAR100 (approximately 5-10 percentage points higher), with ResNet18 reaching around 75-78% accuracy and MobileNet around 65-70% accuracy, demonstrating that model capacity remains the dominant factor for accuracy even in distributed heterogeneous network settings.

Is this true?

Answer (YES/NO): NO